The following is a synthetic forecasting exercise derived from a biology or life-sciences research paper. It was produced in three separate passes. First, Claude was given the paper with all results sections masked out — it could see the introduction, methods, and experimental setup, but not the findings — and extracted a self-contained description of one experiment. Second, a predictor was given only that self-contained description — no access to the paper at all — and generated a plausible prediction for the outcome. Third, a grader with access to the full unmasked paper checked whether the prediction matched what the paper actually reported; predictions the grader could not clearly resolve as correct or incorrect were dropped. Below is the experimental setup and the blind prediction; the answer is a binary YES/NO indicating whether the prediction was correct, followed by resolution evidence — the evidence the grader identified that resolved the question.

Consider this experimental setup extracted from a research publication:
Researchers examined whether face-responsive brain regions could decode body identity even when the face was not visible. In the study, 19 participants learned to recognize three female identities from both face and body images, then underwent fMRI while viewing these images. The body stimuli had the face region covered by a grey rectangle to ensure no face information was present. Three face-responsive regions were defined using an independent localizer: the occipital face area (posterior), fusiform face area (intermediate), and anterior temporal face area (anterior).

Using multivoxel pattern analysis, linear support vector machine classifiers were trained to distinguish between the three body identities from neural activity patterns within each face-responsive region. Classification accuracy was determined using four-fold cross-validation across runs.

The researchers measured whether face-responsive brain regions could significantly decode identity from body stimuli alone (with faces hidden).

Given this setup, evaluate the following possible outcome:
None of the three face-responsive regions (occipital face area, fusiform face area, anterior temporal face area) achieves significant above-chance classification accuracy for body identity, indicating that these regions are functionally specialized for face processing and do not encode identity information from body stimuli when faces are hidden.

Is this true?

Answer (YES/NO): NO